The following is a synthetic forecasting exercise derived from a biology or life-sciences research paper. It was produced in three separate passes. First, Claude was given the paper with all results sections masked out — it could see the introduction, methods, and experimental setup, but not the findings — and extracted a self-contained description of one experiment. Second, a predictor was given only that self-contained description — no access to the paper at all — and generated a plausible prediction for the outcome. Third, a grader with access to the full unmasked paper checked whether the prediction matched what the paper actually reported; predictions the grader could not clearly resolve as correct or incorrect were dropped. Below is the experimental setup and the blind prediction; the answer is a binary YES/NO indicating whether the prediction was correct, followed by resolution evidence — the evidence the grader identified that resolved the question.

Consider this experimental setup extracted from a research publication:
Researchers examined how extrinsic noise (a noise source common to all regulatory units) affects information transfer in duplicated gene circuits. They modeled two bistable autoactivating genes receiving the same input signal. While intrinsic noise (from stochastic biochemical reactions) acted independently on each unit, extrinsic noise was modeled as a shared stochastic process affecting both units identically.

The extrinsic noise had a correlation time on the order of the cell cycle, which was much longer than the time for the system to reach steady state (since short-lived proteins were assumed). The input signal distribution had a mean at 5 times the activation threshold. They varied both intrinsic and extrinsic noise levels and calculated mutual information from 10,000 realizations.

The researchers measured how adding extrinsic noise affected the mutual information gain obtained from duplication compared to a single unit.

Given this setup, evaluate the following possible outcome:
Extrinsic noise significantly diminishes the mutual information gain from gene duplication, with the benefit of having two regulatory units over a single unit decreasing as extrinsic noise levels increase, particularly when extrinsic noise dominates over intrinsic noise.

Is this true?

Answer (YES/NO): YES